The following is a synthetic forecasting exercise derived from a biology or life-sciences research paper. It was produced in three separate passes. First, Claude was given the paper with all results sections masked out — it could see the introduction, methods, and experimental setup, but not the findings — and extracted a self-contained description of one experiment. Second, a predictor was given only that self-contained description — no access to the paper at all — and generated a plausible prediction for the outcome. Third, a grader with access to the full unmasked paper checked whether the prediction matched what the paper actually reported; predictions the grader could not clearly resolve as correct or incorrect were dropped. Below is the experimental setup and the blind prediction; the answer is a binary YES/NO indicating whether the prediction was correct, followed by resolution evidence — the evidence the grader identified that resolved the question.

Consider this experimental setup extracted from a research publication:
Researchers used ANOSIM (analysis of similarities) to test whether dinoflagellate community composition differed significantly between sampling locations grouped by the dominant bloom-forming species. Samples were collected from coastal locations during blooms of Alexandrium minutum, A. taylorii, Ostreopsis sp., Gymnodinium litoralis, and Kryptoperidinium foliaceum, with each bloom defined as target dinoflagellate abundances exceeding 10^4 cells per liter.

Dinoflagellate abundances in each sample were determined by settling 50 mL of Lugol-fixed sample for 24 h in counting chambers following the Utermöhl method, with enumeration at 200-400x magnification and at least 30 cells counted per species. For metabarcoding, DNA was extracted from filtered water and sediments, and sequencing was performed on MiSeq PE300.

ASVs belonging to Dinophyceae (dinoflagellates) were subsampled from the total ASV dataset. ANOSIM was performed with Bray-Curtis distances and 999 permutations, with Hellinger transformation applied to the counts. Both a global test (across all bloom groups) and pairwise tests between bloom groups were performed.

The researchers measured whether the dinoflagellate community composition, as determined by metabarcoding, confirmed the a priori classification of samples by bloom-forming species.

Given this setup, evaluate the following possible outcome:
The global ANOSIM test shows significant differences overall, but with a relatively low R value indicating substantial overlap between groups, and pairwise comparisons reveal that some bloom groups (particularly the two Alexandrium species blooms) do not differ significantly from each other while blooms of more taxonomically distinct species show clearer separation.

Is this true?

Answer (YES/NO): NO